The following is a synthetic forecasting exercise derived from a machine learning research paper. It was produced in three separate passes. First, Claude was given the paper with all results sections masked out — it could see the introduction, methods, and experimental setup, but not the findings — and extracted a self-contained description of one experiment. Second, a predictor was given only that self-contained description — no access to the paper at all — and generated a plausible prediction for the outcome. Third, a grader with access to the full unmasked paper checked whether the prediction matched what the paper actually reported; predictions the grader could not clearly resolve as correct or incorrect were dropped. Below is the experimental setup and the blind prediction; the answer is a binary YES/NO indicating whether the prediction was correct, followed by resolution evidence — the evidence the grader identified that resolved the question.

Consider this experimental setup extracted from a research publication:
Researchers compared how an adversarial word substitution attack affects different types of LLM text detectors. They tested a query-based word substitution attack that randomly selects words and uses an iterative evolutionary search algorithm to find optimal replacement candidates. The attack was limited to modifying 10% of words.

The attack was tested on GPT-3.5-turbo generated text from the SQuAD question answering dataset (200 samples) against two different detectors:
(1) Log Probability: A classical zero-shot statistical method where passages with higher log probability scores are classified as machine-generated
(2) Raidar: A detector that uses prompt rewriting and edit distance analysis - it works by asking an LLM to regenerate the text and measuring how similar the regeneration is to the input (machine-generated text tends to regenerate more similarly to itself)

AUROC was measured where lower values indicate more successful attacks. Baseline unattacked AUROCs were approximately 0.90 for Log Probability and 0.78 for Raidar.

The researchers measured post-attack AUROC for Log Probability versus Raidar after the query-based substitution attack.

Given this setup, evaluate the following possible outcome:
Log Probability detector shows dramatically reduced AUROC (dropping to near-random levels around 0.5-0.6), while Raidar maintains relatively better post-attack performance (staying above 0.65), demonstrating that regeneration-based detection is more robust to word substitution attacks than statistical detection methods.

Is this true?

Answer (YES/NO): NO